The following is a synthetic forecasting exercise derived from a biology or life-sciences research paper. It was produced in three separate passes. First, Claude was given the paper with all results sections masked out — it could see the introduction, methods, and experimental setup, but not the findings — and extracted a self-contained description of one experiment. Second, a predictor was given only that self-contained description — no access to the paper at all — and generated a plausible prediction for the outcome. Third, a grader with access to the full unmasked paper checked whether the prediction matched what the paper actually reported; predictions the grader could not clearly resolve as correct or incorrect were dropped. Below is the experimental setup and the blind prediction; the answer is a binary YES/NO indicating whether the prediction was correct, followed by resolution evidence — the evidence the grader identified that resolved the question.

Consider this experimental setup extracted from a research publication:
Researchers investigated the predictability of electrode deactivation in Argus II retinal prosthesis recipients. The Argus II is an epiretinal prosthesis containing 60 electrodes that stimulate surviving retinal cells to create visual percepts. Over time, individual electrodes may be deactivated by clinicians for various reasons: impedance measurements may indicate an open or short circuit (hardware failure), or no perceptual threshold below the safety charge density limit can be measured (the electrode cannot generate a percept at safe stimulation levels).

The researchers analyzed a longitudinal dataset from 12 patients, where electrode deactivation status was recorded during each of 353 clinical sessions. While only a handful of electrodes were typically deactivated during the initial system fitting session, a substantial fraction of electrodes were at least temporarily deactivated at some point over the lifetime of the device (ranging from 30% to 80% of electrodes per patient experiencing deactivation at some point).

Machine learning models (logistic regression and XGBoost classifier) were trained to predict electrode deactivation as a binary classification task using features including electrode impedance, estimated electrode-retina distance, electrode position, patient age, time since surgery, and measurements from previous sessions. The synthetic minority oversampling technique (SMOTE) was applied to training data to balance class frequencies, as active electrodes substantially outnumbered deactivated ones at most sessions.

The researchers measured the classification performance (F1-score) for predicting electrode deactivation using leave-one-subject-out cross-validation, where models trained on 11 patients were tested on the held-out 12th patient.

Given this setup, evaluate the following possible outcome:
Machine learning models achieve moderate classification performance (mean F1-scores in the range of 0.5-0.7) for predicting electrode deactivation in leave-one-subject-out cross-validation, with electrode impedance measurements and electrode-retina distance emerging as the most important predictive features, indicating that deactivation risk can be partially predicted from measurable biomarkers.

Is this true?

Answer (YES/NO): NO